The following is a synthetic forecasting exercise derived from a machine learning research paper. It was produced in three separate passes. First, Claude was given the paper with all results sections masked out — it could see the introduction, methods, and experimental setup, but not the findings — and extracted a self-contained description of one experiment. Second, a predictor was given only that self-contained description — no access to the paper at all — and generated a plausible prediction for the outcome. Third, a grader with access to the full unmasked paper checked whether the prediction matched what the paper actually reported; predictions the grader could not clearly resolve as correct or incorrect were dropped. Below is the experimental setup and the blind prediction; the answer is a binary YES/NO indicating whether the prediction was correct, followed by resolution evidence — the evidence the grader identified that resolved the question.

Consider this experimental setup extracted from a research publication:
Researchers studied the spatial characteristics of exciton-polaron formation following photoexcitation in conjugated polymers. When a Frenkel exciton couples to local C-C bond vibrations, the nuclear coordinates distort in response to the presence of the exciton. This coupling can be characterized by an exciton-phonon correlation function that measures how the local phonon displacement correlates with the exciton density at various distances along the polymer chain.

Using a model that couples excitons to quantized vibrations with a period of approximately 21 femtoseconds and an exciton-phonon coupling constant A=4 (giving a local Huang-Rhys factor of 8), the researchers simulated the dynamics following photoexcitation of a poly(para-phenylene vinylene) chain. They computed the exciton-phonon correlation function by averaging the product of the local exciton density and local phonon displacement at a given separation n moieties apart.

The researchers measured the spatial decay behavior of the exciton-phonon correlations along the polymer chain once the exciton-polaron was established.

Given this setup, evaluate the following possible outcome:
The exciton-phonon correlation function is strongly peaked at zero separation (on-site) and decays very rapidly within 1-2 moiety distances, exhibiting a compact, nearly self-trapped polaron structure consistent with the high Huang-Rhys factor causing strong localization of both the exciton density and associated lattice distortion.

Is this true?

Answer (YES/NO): NO